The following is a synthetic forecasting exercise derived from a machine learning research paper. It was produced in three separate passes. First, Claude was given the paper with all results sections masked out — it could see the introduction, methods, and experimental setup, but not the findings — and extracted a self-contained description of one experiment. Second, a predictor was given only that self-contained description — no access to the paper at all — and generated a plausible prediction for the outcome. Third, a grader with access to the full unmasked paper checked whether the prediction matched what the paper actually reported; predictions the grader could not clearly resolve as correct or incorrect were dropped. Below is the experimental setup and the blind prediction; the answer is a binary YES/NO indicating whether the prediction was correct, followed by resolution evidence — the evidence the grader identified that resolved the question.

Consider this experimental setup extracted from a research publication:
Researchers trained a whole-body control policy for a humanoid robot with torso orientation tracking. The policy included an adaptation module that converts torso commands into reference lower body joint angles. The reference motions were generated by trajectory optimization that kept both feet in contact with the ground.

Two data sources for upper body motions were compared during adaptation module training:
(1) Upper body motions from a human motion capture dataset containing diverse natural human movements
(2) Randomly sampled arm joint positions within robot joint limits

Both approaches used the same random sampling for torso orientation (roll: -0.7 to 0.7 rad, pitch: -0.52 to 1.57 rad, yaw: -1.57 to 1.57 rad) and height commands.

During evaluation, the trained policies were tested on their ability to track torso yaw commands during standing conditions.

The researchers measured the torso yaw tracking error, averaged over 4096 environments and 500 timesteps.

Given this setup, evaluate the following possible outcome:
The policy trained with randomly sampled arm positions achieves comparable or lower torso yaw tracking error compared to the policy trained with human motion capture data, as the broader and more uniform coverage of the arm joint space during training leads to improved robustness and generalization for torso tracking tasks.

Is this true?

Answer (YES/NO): YES